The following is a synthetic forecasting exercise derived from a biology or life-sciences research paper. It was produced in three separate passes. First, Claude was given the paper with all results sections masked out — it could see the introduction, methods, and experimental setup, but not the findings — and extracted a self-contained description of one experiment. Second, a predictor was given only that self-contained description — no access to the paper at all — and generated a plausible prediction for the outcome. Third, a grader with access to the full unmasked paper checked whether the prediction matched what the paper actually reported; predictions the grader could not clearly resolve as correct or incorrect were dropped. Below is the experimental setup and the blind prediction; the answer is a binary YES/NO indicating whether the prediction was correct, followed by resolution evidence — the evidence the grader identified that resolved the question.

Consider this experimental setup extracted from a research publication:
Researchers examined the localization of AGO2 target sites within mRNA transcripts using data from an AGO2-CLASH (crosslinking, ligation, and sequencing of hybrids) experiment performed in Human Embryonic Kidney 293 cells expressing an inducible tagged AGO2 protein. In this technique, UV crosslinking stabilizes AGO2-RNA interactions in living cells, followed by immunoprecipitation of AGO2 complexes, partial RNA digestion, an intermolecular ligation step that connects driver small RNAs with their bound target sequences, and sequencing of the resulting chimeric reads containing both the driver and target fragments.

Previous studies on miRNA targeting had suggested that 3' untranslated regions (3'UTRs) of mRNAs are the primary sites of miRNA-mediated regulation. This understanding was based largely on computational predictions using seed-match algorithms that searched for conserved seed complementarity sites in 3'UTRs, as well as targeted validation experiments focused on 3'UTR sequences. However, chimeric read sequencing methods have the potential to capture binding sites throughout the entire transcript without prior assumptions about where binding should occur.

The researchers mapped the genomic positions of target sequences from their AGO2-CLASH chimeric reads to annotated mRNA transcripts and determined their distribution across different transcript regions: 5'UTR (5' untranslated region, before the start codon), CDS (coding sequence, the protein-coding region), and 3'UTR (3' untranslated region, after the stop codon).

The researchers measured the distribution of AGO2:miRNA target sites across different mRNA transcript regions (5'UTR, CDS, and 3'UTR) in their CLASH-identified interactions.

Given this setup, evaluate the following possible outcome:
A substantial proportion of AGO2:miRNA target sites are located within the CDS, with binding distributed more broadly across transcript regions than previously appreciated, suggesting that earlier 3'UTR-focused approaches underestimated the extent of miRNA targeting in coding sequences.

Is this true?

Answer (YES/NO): YES